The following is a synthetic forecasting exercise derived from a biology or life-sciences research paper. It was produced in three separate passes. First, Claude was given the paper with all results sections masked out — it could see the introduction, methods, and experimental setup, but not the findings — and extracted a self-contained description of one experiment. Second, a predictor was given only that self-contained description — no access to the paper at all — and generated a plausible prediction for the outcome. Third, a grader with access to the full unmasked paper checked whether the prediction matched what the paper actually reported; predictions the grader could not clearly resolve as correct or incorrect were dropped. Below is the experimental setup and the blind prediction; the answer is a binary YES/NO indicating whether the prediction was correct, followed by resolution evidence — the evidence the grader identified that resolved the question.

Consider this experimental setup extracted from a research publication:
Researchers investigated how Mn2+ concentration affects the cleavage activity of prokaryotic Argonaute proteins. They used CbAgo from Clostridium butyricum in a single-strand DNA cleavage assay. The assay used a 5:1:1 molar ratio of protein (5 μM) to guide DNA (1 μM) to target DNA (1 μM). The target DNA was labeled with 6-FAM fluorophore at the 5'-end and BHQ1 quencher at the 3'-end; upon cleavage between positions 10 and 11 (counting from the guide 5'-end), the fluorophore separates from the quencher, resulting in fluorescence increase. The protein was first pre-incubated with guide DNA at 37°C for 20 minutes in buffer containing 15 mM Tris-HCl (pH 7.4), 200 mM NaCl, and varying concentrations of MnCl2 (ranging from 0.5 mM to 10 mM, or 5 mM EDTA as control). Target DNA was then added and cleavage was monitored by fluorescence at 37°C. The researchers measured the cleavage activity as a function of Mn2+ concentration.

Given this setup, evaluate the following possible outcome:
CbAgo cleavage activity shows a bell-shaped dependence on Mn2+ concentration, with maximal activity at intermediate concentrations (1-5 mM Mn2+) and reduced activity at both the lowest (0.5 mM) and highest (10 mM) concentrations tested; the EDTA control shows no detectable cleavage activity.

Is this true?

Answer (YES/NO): NO